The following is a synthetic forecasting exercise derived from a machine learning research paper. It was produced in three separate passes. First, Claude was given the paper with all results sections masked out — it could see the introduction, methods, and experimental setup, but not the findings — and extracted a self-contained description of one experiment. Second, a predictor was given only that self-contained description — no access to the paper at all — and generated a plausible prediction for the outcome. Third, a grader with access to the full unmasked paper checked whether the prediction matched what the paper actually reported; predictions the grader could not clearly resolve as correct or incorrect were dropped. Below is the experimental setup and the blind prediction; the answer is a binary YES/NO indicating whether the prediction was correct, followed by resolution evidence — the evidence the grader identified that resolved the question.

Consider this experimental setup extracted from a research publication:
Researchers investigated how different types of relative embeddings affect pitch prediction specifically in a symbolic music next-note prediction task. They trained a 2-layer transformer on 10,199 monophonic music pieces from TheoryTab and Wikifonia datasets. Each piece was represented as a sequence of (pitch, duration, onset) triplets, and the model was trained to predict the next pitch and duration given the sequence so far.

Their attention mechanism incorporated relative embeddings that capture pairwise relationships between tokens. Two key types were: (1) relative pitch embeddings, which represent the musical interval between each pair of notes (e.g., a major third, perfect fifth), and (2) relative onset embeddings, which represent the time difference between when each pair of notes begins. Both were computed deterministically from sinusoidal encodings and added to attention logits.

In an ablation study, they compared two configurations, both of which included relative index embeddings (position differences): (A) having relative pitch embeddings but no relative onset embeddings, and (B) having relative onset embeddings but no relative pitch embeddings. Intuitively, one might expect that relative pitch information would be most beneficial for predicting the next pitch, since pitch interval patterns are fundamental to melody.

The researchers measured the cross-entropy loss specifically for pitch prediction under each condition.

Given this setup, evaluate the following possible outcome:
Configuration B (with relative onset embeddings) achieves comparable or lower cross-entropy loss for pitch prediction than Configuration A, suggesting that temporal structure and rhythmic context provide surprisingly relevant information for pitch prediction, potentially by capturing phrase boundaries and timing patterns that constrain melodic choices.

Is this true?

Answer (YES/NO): YES